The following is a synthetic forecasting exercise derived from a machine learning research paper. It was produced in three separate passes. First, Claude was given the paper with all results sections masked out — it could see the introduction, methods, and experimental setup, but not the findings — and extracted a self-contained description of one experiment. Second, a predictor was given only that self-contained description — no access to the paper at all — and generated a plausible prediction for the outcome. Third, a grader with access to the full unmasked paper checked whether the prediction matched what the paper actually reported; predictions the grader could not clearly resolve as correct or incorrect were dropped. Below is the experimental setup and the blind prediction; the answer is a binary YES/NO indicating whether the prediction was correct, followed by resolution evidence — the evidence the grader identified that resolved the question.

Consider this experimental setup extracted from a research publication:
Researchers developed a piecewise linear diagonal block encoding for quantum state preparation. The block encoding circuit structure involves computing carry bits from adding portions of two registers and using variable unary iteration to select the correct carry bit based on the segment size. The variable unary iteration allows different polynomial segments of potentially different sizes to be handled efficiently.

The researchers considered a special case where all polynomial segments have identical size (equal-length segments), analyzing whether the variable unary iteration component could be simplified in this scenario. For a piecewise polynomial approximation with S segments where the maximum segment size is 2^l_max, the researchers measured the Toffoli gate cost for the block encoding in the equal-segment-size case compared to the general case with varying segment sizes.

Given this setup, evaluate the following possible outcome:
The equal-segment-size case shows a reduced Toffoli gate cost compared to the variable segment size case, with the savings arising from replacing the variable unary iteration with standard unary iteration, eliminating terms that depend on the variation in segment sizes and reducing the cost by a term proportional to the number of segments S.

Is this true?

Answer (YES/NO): NO